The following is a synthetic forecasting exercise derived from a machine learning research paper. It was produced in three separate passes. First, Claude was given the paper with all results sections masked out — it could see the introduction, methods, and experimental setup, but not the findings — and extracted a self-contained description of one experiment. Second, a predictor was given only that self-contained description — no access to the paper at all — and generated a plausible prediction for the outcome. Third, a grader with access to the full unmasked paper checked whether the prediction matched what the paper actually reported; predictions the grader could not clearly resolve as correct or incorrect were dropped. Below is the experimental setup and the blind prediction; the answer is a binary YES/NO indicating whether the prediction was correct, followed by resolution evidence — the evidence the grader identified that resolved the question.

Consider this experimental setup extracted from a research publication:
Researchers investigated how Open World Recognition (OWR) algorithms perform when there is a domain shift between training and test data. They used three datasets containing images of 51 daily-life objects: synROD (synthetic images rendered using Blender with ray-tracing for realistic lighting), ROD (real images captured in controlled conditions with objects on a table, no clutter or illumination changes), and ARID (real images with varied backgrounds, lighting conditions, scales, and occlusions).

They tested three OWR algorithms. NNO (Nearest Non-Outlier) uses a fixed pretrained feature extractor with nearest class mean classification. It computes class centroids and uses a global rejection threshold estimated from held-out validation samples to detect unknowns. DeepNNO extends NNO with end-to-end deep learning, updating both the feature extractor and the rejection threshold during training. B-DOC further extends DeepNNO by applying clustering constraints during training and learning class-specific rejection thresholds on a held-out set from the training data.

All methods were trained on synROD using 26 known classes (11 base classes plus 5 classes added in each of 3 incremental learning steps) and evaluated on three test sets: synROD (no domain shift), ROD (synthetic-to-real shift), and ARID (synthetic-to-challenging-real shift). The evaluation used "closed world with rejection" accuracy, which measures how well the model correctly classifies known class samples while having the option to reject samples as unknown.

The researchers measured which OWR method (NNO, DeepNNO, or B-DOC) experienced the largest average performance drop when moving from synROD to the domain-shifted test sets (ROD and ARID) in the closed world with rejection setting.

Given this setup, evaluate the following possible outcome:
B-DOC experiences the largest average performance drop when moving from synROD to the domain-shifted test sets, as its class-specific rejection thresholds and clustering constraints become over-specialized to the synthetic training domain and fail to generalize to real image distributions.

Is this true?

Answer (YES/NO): YES